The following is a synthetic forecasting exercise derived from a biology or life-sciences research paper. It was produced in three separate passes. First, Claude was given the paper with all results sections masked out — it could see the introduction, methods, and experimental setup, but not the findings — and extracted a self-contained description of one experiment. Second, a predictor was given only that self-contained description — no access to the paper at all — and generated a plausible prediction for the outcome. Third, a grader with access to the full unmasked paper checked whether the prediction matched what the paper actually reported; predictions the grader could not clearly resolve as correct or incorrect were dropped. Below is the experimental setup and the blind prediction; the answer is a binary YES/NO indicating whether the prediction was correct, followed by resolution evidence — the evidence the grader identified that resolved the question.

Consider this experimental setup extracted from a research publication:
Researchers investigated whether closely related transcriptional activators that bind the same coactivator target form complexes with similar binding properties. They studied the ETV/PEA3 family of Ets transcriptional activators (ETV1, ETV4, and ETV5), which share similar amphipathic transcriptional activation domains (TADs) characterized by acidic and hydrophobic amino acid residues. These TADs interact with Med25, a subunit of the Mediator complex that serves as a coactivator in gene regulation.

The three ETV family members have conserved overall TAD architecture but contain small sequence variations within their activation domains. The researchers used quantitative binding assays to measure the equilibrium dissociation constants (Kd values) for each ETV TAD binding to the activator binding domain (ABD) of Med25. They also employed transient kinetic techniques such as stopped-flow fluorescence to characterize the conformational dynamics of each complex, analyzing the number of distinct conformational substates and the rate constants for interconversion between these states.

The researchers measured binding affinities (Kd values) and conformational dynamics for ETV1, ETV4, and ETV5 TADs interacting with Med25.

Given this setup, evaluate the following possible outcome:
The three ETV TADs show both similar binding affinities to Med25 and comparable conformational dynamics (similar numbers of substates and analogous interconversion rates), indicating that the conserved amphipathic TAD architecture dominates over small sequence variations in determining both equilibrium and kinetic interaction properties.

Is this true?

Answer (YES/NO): NO